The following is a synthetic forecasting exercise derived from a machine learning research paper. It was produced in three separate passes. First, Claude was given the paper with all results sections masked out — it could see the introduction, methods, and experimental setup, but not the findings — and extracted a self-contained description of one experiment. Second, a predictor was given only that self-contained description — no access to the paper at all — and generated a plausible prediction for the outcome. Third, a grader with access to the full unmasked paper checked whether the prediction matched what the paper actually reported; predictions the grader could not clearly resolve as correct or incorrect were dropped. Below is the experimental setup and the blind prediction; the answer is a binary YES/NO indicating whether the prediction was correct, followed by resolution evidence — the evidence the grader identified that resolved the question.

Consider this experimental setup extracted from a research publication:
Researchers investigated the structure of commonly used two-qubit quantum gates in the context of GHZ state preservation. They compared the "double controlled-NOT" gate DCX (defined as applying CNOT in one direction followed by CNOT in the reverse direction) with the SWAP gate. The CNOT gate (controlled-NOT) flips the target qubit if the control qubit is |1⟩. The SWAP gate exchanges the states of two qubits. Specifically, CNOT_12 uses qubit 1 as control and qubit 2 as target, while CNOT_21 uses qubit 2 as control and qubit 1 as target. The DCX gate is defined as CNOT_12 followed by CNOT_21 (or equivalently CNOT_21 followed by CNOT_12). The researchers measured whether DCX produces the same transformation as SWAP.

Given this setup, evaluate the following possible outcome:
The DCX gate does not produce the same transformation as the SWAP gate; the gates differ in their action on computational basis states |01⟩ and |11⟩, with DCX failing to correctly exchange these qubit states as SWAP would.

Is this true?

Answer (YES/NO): YES